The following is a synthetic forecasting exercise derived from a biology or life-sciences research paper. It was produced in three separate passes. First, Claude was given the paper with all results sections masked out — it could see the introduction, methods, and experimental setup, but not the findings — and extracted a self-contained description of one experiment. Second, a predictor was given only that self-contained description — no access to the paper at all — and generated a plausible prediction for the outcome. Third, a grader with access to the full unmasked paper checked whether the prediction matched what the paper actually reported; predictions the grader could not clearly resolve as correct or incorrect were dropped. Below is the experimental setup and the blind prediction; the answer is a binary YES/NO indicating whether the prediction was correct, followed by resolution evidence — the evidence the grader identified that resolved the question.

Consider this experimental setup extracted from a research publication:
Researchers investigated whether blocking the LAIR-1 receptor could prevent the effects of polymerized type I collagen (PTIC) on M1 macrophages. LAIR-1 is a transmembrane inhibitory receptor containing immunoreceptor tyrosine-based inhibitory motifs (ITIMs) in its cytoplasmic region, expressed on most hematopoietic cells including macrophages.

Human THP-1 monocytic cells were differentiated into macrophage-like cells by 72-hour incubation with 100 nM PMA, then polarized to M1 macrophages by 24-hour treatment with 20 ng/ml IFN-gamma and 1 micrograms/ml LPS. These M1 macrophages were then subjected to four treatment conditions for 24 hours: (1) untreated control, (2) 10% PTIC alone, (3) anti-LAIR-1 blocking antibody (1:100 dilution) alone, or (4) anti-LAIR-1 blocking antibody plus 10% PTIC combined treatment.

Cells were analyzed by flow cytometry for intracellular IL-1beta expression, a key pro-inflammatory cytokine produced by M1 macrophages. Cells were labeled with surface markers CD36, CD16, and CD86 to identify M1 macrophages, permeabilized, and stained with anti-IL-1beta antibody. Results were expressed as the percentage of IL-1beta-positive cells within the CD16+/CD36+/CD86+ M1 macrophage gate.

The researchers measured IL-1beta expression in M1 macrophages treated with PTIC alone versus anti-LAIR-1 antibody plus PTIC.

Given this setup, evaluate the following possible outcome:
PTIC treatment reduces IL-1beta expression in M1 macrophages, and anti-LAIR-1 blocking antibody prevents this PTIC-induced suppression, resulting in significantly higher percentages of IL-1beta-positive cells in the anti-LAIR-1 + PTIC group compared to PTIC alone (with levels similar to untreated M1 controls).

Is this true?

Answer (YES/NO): NO